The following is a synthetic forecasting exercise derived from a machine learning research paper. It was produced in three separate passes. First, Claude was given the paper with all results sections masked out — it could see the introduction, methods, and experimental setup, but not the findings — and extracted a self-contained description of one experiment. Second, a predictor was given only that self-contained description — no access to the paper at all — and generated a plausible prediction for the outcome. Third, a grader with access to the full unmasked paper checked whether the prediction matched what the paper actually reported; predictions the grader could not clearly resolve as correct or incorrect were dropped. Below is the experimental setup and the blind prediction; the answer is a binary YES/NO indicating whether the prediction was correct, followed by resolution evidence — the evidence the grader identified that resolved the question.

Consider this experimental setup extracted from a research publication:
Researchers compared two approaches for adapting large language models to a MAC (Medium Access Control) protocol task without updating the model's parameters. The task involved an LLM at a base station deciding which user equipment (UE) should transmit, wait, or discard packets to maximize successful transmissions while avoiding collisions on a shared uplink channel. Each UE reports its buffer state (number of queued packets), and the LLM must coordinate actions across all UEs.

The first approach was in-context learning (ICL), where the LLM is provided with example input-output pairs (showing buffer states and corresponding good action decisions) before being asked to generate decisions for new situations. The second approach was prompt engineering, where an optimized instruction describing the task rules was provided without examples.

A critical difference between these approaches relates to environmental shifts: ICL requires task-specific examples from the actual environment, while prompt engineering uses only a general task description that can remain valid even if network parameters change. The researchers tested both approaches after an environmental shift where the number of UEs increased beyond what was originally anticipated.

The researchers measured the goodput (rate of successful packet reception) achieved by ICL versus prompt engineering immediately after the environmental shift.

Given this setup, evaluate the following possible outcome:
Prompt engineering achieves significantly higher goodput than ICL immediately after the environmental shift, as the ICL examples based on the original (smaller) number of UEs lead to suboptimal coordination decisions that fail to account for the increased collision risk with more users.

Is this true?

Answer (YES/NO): NO